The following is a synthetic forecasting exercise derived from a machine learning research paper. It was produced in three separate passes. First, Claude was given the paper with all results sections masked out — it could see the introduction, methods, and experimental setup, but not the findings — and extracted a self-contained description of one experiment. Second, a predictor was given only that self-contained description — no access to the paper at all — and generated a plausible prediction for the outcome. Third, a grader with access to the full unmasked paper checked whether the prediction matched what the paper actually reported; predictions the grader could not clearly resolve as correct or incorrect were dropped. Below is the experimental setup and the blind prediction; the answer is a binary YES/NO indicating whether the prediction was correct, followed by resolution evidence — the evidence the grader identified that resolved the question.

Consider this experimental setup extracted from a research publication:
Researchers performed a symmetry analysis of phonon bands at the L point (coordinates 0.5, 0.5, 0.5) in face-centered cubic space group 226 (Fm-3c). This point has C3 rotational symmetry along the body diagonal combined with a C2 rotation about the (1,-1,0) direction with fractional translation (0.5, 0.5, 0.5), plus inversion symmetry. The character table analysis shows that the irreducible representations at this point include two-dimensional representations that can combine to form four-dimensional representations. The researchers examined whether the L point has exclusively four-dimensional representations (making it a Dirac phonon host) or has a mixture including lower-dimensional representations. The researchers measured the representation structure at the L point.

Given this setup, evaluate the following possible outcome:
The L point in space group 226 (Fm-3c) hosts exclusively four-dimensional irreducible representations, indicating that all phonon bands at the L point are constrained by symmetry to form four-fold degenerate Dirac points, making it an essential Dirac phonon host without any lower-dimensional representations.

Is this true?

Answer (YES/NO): NO